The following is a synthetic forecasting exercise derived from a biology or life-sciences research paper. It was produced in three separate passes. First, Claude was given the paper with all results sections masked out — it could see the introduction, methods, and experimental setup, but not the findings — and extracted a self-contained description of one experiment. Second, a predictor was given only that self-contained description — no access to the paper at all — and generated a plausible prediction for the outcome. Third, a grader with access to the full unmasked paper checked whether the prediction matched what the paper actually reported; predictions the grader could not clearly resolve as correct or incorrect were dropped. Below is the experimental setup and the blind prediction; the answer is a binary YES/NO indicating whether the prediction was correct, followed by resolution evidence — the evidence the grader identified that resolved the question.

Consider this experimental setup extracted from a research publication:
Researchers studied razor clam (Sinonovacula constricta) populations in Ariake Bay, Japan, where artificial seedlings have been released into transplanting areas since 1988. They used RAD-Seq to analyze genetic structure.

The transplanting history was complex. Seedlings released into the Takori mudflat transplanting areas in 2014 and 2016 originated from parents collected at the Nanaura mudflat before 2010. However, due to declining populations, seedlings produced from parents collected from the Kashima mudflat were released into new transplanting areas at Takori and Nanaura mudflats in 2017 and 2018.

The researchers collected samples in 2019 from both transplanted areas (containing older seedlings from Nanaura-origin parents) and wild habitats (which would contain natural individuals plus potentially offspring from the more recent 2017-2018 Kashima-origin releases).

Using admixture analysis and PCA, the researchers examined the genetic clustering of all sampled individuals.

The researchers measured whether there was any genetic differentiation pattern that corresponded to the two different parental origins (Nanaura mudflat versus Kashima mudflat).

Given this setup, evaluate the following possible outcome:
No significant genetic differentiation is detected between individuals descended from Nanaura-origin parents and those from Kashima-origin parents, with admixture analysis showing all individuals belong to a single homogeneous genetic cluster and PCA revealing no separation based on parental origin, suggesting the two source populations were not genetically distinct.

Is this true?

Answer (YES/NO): NO